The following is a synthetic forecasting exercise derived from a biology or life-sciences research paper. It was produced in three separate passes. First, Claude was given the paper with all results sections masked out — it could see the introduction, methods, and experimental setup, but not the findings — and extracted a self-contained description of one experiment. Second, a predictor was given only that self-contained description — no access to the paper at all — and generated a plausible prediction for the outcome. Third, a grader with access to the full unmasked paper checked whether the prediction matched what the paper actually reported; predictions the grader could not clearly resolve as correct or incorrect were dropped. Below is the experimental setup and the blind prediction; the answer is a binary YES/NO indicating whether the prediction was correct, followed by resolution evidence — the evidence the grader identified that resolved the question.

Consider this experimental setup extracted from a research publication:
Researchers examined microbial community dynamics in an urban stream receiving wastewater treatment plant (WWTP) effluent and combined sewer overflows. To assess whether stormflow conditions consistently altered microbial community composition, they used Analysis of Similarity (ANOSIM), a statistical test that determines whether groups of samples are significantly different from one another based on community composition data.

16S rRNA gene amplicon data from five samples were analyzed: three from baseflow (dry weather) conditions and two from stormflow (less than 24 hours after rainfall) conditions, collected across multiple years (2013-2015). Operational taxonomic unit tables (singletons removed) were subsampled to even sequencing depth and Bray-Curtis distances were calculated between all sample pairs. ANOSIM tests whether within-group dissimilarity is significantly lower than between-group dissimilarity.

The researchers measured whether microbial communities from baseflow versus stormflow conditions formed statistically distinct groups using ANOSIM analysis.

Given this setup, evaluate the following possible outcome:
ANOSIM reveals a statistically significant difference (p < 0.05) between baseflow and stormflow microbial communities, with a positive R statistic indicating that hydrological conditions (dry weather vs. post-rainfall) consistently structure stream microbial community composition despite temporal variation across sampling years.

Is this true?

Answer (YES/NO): NO